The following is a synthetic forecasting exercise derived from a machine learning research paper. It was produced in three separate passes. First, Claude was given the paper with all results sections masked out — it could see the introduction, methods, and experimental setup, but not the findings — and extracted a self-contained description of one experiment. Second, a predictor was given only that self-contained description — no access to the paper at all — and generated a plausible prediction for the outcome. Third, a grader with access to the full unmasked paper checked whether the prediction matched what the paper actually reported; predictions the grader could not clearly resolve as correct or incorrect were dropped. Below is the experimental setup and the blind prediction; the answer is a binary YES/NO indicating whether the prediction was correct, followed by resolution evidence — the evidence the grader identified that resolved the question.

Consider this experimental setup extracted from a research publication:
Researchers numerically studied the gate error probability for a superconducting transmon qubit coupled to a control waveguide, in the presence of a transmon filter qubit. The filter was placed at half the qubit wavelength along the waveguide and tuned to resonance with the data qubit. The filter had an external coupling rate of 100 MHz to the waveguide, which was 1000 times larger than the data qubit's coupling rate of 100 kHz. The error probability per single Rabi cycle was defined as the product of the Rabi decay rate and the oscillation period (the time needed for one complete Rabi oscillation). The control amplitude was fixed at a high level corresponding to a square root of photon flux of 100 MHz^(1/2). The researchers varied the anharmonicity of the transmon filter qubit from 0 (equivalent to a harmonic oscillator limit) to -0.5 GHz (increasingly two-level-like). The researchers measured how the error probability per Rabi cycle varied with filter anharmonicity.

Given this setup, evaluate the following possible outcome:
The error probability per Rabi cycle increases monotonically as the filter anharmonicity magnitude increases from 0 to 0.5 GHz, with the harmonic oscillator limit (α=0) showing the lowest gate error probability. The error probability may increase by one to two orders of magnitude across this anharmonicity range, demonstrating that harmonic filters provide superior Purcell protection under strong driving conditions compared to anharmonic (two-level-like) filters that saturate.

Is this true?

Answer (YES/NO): NO